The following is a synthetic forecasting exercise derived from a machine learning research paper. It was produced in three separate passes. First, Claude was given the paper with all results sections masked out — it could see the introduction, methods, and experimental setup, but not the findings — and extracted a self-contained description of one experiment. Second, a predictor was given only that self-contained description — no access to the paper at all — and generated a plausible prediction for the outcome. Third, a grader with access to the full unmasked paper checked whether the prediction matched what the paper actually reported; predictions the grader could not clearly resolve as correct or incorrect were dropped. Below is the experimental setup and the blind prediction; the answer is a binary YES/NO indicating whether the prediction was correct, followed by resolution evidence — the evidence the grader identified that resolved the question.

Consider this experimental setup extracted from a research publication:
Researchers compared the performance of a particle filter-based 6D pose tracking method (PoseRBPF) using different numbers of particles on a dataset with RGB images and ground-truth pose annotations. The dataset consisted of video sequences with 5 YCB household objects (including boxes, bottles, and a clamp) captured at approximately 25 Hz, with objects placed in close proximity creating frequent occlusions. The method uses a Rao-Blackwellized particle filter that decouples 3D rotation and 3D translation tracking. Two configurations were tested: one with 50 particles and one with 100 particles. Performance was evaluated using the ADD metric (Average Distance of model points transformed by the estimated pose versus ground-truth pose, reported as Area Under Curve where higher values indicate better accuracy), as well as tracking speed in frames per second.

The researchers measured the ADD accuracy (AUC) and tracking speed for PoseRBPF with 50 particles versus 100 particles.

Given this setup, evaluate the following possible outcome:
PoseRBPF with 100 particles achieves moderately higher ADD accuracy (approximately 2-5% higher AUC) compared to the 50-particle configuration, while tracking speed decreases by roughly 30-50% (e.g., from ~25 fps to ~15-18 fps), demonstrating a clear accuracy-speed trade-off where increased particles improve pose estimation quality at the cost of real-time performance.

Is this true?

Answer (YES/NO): NO